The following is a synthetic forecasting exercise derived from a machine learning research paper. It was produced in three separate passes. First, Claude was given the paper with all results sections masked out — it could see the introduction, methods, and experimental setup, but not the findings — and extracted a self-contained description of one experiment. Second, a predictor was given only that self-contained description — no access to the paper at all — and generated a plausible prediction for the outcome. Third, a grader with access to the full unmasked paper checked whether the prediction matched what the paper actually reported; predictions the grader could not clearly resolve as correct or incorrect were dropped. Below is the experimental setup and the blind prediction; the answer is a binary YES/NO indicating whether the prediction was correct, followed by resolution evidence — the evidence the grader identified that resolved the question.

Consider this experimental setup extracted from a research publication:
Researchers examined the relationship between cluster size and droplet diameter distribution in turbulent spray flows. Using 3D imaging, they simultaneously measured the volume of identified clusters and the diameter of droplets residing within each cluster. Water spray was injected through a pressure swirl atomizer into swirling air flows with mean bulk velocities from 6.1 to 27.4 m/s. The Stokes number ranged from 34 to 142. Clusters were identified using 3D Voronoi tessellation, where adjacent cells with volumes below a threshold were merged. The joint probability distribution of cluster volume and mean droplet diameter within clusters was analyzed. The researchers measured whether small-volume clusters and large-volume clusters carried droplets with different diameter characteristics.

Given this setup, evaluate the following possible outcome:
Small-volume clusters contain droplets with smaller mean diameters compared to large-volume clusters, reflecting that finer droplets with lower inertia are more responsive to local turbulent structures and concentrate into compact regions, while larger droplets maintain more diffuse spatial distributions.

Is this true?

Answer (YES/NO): NO